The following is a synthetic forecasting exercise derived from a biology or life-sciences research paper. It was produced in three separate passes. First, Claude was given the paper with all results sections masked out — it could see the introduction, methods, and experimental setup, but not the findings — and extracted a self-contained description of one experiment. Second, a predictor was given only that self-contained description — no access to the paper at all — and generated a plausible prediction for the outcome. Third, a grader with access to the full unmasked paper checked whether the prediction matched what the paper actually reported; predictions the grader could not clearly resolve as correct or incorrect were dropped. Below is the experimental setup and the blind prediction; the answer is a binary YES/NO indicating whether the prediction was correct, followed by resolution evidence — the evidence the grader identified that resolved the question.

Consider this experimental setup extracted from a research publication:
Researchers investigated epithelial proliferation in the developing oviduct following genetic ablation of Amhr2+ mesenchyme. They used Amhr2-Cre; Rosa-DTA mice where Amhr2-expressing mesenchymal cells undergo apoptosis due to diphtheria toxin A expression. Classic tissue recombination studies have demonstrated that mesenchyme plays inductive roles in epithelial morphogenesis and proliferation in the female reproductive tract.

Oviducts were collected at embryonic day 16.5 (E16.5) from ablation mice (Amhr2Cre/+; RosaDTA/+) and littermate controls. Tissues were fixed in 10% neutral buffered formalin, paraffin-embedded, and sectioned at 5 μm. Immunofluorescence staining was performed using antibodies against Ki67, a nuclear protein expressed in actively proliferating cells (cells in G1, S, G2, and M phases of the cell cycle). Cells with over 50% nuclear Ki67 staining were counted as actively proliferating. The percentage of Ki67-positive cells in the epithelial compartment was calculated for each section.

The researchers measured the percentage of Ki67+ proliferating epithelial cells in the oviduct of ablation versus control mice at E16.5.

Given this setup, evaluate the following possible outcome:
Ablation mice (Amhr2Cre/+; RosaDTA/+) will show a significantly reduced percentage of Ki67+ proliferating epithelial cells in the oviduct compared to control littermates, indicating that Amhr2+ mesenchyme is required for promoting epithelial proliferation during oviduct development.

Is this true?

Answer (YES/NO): YES